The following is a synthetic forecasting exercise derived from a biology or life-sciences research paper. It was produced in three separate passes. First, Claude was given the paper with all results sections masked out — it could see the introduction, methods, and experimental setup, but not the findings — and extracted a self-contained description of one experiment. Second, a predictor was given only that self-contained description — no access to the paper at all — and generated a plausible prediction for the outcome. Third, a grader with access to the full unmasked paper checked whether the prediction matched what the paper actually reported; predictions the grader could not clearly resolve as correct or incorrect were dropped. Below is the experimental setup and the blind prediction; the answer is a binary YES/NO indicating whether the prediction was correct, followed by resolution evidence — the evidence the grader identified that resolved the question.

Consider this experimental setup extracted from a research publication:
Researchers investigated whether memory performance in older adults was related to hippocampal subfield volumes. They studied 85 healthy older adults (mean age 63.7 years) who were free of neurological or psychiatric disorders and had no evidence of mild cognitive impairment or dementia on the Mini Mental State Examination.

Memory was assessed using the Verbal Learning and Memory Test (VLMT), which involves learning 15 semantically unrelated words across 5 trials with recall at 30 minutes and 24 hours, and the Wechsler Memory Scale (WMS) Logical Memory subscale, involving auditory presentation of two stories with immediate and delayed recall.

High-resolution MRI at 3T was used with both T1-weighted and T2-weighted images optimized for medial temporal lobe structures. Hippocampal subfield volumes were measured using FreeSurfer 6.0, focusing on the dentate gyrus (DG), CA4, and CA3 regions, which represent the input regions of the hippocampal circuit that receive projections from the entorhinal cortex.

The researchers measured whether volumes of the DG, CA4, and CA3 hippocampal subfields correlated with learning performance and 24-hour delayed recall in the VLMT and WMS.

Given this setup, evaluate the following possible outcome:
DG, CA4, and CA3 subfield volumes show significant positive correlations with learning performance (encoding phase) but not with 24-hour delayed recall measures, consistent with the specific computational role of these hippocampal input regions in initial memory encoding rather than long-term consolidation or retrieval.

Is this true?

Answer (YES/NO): NO